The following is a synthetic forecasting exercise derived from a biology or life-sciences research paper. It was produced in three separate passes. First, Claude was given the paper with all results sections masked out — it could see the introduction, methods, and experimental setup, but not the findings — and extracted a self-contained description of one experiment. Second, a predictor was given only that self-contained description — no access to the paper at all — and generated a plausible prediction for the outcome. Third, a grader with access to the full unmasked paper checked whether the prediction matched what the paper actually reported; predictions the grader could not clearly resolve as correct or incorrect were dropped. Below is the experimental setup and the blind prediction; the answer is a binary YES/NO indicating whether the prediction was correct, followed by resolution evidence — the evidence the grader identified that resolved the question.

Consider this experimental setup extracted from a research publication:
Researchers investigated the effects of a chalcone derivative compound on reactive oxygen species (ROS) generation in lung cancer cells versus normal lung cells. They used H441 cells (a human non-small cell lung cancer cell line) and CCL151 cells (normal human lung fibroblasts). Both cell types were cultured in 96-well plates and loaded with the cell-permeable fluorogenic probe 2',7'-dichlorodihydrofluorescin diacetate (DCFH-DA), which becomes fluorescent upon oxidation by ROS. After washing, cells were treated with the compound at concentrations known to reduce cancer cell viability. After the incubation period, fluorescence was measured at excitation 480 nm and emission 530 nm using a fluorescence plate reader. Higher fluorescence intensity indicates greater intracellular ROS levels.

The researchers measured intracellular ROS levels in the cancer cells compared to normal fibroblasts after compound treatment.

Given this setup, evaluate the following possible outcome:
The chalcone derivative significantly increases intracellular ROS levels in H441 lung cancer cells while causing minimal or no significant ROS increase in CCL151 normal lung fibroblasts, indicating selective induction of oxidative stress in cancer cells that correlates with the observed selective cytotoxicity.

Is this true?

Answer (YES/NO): YES